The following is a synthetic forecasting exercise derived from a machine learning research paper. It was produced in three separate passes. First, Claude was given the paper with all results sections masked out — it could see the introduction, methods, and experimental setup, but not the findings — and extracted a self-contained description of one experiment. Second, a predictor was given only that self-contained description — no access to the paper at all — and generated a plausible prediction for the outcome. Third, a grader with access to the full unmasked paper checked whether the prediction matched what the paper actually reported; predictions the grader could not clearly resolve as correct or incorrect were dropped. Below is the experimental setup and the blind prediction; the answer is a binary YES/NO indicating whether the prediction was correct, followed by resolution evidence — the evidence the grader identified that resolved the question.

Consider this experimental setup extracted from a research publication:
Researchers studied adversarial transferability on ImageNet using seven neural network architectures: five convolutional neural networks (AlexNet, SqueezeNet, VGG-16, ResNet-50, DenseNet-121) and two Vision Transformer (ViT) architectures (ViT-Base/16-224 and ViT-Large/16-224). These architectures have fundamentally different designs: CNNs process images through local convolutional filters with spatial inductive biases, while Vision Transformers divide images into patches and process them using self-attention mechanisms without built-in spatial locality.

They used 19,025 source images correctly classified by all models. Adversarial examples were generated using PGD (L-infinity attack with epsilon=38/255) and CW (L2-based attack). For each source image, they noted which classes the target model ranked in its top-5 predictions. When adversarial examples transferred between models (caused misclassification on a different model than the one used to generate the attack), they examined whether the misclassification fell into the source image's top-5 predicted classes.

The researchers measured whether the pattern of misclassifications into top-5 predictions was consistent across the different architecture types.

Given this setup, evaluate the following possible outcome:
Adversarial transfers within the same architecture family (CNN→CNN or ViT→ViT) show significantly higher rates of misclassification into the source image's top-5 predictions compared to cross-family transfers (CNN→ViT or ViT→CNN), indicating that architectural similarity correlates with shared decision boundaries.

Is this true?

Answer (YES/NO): NO